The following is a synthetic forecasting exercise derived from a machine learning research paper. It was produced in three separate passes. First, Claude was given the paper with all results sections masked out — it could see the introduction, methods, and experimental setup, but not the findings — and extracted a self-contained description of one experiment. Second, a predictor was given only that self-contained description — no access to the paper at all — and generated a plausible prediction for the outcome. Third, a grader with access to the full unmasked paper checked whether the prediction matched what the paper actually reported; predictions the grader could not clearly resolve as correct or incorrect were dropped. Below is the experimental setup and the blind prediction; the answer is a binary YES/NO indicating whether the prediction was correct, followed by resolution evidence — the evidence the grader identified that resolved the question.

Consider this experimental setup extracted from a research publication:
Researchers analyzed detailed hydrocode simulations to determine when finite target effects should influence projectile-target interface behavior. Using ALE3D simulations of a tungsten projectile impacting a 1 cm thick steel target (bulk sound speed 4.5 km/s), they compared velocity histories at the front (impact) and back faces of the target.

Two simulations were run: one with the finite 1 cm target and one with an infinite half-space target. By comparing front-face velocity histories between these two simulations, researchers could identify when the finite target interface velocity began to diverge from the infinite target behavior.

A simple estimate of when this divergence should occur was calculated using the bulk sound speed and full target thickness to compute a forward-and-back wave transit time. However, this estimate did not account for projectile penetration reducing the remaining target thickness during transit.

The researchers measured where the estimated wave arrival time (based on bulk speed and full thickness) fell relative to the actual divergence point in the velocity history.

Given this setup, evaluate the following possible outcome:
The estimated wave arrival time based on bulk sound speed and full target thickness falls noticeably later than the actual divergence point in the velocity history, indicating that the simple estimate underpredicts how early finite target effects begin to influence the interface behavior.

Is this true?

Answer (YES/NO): YES